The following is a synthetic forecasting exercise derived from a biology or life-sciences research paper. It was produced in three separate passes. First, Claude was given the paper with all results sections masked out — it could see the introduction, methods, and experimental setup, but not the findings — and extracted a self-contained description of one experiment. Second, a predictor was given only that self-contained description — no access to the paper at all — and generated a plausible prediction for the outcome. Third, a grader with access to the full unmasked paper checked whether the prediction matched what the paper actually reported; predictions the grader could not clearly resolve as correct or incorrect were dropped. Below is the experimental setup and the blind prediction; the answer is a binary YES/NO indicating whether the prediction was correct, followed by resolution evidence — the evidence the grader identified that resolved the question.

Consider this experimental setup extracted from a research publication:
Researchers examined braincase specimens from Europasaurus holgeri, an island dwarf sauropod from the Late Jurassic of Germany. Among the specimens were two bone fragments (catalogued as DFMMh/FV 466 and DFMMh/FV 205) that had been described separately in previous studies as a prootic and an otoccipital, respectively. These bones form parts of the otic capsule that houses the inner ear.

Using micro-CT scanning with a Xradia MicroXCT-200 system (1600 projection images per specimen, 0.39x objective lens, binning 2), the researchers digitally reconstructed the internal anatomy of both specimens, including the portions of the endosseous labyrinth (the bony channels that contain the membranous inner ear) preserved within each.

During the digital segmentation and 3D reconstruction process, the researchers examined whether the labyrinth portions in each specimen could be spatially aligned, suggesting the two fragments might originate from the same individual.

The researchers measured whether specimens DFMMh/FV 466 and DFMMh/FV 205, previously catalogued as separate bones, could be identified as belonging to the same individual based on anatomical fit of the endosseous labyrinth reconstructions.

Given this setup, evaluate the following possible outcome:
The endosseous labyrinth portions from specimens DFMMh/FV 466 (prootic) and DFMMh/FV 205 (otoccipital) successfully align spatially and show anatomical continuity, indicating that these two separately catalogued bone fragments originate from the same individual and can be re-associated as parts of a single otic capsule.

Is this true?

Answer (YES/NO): YES